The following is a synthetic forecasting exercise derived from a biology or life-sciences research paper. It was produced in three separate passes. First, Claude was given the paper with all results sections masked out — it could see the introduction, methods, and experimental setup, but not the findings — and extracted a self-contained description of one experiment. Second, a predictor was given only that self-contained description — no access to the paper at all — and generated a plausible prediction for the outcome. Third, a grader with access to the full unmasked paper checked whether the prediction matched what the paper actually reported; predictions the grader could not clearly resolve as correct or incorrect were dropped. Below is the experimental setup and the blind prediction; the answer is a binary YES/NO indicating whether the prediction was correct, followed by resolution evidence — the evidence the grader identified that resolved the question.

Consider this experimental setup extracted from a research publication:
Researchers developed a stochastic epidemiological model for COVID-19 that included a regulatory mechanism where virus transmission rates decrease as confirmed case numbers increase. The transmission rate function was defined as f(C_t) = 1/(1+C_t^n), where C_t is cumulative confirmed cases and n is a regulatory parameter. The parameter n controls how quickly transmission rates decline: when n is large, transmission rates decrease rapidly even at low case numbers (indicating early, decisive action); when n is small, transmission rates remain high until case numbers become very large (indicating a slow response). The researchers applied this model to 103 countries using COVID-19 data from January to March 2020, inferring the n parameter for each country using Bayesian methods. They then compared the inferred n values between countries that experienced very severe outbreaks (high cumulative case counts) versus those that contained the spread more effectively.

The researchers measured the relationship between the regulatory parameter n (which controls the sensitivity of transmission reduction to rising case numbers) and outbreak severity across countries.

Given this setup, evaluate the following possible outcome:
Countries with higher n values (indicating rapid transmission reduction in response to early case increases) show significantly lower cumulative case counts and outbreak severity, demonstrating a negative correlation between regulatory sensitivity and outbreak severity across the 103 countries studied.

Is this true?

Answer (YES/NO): NO